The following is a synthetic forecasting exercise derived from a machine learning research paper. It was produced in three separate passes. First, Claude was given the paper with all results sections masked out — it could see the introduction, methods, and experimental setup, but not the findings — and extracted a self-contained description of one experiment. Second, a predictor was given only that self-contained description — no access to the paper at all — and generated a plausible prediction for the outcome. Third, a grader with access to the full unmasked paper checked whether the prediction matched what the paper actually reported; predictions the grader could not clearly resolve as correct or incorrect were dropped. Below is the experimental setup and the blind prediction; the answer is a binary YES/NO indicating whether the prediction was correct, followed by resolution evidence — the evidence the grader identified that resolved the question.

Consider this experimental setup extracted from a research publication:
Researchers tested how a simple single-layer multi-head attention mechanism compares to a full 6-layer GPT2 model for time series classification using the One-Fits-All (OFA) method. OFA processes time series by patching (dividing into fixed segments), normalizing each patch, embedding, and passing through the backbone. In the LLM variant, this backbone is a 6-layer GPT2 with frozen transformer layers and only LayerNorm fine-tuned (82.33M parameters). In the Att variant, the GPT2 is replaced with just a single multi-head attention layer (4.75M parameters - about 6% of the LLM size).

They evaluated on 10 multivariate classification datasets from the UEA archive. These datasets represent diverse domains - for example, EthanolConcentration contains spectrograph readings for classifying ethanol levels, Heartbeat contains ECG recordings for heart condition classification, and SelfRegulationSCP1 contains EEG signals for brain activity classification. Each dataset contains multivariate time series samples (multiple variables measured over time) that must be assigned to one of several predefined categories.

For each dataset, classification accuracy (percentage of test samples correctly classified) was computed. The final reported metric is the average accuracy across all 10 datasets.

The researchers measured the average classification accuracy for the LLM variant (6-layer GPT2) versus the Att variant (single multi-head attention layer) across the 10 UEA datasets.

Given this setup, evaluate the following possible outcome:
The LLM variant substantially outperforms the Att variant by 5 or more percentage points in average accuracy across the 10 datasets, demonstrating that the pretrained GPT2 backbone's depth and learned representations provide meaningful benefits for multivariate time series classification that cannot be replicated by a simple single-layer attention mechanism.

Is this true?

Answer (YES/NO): NO